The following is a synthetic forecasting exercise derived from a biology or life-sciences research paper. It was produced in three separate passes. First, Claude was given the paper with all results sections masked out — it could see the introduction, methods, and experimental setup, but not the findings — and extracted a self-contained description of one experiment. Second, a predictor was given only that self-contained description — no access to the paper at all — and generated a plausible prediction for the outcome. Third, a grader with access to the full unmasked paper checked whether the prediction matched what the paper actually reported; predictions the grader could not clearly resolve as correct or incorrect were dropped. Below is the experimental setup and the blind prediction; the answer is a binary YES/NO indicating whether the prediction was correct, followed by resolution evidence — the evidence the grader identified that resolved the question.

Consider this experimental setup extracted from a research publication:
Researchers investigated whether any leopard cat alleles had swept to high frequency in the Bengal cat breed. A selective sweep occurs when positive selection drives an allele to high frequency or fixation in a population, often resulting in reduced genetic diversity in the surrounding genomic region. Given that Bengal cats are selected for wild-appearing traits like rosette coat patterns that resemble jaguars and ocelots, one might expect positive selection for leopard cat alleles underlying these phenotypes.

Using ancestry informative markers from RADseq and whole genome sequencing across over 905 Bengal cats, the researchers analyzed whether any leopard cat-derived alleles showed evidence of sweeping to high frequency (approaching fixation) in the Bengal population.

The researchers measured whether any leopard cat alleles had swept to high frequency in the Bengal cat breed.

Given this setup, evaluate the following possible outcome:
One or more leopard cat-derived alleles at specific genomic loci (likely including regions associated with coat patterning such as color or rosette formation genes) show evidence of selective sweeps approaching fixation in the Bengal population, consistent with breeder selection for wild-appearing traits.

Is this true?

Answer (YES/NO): NO